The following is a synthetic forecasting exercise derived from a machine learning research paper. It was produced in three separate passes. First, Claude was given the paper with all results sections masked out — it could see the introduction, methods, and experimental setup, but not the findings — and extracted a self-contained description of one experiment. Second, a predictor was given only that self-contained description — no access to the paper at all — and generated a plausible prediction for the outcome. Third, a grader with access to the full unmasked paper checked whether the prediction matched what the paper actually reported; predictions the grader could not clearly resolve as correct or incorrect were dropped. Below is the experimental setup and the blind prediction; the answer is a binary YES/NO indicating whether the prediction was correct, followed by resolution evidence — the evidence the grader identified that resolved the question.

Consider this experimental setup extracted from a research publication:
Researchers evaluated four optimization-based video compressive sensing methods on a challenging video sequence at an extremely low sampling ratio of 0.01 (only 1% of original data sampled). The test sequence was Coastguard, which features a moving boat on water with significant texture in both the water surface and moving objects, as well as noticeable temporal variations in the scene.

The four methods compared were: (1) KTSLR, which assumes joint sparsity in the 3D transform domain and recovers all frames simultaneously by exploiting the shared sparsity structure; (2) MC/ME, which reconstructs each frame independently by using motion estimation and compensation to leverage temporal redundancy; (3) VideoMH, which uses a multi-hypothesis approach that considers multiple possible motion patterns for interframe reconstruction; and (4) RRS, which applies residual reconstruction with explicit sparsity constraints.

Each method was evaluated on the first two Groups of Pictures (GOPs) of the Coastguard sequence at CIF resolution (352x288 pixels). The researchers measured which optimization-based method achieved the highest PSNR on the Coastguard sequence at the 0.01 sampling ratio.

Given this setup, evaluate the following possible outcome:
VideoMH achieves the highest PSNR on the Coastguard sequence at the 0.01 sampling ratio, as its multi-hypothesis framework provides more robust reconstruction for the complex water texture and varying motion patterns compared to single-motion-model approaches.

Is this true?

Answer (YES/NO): YES